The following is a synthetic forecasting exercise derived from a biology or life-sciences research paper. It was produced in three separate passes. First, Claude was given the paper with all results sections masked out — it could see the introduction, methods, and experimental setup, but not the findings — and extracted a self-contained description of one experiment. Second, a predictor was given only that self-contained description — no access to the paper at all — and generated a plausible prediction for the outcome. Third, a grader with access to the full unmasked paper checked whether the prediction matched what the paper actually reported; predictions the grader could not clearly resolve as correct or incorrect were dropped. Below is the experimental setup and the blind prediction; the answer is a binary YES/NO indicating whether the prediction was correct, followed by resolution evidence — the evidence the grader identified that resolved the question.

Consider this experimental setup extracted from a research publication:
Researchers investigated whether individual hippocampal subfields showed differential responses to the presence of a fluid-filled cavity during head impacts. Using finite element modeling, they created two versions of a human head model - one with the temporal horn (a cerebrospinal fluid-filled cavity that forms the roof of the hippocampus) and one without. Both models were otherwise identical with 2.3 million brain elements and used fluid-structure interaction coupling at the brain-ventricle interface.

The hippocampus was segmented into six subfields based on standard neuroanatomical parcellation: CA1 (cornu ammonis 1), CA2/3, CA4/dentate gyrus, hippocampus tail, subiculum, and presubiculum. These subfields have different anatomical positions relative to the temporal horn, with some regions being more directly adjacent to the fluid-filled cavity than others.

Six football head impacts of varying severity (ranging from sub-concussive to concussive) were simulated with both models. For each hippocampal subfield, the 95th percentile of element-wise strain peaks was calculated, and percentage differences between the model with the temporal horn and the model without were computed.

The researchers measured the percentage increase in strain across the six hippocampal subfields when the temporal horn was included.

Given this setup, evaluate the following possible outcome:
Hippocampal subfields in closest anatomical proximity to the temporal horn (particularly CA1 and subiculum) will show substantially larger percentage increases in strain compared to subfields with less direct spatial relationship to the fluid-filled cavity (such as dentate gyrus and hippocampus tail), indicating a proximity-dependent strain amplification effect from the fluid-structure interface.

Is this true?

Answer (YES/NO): NO